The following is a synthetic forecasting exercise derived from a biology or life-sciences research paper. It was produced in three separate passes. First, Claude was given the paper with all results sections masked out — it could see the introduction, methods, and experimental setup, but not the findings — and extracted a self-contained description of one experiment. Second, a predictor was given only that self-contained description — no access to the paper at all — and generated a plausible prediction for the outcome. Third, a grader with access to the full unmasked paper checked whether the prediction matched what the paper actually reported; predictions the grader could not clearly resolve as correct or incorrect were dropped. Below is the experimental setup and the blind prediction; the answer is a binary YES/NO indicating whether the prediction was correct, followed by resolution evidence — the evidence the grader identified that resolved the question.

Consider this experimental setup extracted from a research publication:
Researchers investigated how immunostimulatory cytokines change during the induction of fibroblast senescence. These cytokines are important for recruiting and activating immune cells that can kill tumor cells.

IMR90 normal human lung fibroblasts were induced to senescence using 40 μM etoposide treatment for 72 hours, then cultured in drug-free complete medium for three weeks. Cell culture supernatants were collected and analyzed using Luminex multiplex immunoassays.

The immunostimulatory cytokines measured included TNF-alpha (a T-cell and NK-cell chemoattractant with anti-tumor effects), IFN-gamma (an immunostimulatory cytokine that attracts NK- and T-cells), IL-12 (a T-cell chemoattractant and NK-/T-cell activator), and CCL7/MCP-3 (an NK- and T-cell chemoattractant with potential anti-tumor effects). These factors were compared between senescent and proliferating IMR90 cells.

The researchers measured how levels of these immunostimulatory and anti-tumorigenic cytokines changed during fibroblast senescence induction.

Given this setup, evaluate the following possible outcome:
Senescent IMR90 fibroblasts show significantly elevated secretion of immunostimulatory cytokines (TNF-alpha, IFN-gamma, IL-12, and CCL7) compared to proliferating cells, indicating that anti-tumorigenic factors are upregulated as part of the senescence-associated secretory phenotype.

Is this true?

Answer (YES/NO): NO